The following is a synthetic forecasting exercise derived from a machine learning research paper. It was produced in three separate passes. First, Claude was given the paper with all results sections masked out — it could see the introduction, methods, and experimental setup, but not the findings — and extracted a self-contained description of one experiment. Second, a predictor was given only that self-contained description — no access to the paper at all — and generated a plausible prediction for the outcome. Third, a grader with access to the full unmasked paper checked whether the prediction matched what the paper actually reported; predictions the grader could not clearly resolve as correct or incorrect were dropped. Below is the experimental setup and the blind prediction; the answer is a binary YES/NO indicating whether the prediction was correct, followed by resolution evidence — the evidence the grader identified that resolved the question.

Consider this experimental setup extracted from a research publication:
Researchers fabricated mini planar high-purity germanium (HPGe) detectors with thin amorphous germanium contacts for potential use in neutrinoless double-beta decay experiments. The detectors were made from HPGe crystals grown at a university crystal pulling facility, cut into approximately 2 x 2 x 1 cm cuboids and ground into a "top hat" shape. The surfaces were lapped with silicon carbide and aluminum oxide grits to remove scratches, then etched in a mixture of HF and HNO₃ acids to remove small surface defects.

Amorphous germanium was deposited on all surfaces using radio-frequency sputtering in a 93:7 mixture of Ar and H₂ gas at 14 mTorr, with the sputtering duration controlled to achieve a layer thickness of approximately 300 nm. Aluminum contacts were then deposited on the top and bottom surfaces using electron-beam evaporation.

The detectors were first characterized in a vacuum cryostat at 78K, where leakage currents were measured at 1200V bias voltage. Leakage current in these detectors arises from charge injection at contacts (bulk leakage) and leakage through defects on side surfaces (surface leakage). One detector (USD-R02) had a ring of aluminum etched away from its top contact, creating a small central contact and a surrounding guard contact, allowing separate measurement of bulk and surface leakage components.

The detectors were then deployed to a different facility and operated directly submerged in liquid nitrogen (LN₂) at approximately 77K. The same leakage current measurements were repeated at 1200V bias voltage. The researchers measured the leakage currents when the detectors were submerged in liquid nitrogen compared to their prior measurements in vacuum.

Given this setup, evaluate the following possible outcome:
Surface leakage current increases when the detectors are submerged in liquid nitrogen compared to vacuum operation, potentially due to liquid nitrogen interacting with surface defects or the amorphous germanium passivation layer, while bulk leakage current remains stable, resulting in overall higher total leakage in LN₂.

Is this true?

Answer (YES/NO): NO